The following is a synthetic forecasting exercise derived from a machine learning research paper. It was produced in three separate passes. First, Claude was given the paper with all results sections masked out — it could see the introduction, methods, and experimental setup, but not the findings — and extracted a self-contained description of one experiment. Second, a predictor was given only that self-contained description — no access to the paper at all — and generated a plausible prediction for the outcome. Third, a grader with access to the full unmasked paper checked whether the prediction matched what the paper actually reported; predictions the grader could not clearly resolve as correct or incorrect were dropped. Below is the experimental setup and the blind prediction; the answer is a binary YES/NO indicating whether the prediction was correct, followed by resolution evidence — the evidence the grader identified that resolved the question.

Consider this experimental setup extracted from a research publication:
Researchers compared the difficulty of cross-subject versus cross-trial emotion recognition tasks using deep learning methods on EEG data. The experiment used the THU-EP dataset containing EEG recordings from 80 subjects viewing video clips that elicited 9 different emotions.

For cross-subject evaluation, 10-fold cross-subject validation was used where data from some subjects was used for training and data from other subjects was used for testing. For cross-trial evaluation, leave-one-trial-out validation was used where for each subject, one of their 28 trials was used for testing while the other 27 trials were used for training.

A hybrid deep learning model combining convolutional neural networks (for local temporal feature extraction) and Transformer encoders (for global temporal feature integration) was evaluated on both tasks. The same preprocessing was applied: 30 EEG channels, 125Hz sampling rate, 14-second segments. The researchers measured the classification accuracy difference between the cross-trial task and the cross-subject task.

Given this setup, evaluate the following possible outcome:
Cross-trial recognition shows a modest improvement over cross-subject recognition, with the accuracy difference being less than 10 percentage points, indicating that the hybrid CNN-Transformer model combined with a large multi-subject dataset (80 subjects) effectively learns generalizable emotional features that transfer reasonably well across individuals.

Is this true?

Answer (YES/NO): YES